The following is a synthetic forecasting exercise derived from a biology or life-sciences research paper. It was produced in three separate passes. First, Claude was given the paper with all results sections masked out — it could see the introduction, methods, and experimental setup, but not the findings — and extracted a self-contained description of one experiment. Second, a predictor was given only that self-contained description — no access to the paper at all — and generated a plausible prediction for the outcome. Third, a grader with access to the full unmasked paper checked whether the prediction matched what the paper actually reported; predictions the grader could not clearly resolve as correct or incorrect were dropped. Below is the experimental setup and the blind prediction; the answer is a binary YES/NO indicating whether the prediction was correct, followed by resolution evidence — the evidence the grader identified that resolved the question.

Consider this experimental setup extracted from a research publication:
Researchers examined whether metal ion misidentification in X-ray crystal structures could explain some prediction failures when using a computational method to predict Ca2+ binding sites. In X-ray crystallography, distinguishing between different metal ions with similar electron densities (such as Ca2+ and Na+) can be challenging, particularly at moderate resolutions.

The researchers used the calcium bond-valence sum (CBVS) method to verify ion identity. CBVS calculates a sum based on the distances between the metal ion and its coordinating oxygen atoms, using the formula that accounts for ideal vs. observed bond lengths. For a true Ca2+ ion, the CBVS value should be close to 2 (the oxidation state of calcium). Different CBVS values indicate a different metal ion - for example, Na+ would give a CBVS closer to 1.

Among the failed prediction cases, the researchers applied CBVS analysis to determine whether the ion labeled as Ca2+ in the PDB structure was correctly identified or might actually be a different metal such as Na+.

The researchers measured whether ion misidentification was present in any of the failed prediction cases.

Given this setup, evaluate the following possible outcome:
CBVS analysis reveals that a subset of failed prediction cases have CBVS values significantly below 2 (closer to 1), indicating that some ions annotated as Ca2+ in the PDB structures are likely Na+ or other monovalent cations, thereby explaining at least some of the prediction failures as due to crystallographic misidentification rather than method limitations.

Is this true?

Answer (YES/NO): YES